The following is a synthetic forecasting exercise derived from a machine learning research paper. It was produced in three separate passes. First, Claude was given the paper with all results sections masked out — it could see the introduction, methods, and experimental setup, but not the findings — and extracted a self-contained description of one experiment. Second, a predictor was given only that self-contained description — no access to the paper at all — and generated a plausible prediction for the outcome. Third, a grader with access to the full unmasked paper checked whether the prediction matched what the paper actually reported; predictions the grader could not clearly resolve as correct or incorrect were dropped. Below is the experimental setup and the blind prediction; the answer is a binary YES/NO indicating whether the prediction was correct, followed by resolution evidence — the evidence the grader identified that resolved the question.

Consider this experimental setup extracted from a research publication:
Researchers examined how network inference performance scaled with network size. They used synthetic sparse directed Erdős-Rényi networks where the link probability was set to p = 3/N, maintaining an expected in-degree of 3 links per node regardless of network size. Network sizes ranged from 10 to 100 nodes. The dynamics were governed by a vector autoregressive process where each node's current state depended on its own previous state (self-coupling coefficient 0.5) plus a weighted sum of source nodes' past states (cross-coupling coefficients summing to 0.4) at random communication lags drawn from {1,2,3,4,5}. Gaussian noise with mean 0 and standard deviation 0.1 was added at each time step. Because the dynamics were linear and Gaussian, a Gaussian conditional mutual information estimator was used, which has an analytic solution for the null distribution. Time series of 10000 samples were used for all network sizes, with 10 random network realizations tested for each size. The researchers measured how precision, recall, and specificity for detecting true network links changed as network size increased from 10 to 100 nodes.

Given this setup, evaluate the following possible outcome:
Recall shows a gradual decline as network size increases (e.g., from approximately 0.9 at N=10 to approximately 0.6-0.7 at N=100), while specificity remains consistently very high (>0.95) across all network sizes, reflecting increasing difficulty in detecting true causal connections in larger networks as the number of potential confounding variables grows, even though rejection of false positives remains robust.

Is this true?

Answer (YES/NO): NO